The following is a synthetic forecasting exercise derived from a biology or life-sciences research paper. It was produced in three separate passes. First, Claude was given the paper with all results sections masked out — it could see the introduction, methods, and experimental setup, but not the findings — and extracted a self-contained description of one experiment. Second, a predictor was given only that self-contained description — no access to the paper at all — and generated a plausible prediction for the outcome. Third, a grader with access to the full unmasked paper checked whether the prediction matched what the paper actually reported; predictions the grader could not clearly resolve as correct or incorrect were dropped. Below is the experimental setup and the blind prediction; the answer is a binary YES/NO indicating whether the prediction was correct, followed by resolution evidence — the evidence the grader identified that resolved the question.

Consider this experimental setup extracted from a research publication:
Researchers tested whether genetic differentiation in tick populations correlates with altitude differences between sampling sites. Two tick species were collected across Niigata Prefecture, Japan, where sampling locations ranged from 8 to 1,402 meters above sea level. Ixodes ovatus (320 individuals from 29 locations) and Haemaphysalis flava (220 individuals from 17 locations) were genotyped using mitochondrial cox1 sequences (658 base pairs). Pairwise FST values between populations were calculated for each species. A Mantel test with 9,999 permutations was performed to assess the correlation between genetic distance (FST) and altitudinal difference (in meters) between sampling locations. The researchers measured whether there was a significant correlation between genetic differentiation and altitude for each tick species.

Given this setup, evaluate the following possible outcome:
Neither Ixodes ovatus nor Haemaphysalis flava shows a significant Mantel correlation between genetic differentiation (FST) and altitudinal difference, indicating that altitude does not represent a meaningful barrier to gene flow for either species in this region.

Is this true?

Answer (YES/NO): YES